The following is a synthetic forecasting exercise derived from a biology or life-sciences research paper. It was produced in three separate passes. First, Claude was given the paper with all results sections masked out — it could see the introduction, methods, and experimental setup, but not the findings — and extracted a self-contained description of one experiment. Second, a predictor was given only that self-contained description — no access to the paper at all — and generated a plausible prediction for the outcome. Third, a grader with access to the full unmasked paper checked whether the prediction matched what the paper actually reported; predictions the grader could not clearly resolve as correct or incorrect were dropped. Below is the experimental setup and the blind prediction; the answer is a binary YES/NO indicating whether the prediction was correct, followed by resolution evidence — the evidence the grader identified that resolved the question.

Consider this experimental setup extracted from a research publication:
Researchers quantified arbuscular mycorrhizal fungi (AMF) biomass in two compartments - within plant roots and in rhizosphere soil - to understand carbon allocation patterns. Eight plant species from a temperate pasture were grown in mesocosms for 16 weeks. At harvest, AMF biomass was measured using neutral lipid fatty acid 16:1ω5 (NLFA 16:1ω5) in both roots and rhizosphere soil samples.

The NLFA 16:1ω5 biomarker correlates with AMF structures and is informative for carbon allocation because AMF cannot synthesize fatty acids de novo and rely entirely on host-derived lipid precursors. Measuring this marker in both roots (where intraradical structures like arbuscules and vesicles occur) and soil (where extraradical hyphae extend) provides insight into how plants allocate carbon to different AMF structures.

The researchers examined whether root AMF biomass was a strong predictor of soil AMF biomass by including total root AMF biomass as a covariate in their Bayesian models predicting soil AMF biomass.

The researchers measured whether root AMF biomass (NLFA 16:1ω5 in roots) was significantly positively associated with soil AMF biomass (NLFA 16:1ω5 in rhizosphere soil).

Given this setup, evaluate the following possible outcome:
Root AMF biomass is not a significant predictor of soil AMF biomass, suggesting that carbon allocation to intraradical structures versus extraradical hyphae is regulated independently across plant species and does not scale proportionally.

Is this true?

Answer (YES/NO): YES